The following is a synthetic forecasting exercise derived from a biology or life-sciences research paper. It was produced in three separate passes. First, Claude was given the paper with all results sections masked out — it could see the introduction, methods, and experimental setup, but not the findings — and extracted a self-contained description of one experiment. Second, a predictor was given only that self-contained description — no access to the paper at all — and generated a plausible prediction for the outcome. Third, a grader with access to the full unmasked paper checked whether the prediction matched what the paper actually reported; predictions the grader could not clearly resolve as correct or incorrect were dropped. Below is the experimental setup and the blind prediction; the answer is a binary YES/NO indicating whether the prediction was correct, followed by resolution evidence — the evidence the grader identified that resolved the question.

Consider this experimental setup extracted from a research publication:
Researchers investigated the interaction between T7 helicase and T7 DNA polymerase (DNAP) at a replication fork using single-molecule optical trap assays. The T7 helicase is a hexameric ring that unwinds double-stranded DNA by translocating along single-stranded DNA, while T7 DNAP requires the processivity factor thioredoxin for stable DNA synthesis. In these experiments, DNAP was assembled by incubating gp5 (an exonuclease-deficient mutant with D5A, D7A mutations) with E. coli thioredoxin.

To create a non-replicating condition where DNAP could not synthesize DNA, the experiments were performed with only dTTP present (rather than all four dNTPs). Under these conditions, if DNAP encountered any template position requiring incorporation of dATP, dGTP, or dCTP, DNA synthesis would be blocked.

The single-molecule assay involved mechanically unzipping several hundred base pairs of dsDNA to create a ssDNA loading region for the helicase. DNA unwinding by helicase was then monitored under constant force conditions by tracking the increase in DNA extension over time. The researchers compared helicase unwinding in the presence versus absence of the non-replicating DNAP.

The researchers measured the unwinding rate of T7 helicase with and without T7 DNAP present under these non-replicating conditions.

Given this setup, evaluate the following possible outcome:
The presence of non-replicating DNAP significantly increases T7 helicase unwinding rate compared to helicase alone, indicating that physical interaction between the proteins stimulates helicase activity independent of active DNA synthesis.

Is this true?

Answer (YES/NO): YES